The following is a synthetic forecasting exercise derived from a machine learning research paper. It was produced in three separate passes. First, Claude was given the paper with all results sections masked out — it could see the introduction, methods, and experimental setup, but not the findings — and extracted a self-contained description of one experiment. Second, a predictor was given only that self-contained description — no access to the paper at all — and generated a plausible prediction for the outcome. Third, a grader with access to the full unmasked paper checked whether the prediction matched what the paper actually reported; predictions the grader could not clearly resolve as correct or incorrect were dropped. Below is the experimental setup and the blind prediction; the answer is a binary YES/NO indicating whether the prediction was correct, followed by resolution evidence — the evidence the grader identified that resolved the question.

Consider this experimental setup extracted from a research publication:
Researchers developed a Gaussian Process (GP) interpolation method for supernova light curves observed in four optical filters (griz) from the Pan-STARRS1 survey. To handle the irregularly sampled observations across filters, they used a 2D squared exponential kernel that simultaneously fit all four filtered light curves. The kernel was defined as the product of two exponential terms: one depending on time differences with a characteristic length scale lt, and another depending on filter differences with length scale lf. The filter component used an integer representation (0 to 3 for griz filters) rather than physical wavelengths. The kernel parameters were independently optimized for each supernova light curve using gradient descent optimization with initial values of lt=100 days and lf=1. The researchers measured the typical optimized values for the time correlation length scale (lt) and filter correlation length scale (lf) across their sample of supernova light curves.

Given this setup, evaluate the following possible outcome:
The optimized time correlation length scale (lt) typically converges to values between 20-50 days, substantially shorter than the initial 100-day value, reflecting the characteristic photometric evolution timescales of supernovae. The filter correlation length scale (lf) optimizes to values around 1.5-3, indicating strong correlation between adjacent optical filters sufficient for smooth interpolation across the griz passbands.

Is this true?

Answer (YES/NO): NO